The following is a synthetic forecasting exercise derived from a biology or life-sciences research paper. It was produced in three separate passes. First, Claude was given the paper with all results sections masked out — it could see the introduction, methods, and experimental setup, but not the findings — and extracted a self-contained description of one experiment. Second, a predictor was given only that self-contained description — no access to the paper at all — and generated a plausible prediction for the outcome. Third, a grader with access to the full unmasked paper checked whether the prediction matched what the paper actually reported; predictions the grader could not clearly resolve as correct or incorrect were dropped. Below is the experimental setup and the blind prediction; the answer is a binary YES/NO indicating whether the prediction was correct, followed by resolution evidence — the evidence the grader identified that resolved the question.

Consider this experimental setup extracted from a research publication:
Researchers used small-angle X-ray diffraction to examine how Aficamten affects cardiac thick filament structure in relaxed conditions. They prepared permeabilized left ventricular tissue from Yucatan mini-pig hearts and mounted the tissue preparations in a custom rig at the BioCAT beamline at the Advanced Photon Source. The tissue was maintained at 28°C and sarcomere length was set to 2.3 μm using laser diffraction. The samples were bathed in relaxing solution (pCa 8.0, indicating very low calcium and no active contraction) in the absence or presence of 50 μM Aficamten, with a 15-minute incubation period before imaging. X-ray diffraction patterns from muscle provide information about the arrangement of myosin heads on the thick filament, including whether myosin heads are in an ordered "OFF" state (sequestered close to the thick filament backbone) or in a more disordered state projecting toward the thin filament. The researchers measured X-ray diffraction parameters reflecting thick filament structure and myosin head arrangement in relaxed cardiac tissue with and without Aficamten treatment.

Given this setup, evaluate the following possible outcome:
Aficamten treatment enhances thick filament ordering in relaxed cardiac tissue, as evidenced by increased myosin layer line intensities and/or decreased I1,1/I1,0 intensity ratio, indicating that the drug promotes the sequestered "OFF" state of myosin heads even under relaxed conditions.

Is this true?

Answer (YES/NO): NO